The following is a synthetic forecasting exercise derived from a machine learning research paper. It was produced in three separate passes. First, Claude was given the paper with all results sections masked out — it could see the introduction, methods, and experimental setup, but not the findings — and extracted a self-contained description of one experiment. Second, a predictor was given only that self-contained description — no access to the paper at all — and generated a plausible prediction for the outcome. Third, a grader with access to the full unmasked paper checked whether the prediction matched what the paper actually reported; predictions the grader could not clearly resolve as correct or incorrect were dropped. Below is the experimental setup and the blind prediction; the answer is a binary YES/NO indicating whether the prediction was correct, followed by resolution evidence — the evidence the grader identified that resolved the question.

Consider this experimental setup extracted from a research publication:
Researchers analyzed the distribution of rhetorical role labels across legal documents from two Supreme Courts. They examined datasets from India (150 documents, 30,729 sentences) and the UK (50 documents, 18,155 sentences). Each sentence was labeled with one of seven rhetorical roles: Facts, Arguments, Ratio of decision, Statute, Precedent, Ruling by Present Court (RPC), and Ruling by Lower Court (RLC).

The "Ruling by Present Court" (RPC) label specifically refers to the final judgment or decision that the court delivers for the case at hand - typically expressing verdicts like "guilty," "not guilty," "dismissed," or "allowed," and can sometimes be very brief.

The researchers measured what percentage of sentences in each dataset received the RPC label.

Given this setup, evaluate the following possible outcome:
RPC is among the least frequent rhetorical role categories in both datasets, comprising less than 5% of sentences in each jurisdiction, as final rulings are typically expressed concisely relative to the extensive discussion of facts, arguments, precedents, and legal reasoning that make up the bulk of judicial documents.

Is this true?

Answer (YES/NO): YES